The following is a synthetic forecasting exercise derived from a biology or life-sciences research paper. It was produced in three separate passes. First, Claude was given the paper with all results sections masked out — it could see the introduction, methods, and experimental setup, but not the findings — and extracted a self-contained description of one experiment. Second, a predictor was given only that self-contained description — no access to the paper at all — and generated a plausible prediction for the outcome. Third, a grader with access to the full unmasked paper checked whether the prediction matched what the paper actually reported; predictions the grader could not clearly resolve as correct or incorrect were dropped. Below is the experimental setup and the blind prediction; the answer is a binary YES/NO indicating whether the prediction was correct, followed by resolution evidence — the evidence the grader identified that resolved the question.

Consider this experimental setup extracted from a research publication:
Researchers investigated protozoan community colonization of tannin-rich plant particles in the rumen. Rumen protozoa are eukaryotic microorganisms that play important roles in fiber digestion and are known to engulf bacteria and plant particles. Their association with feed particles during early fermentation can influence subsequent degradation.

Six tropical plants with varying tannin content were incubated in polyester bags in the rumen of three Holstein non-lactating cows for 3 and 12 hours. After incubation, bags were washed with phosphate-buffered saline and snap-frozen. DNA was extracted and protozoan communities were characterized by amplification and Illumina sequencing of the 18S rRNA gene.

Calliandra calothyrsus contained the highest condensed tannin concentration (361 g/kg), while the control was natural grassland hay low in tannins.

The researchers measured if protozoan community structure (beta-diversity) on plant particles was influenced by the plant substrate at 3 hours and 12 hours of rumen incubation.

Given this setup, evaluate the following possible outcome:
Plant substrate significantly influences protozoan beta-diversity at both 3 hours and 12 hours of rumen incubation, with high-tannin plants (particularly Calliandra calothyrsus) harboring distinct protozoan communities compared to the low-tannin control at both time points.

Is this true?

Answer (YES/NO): NO